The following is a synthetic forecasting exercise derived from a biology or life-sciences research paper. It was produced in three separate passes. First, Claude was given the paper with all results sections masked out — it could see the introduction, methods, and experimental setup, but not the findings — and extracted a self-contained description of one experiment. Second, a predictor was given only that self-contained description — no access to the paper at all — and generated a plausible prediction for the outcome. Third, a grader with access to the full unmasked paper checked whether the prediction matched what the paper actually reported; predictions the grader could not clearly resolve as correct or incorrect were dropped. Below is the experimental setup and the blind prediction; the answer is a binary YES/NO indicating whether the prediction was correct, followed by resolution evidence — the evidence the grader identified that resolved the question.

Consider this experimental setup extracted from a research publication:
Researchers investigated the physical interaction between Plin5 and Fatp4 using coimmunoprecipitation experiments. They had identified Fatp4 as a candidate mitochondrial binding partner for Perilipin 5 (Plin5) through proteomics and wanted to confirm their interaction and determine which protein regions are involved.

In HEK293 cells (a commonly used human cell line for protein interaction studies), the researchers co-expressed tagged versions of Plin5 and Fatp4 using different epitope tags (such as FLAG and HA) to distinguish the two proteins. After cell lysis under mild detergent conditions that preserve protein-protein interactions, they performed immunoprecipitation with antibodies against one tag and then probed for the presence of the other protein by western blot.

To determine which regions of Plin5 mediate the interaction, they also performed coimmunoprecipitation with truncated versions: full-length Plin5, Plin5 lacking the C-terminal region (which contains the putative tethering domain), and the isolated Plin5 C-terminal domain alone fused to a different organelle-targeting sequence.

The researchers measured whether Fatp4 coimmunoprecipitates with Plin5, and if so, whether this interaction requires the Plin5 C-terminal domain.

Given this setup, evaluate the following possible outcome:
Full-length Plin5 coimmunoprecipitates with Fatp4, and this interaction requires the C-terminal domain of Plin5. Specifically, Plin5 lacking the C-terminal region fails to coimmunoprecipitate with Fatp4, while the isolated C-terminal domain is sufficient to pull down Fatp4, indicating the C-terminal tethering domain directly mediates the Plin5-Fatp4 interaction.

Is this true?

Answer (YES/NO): NO